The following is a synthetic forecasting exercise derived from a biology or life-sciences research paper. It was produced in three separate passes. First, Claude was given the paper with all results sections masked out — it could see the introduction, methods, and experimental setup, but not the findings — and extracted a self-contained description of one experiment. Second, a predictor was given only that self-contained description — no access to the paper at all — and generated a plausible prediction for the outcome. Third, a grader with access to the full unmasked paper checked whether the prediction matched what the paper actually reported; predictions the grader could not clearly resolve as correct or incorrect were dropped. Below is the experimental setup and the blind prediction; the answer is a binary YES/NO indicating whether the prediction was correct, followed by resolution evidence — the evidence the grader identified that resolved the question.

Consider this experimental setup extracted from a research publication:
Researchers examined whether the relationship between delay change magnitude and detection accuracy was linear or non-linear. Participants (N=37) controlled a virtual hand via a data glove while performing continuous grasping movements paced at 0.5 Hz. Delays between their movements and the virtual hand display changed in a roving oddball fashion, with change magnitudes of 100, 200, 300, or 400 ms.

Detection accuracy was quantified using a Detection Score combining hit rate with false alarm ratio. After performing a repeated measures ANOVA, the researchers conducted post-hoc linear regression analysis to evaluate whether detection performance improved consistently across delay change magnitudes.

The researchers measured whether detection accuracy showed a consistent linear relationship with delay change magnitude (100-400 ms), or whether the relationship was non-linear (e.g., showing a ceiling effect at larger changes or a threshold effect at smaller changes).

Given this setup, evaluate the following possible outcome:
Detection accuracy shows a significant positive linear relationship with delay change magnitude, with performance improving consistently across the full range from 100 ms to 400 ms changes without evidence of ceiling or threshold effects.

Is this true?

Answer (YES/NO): YES